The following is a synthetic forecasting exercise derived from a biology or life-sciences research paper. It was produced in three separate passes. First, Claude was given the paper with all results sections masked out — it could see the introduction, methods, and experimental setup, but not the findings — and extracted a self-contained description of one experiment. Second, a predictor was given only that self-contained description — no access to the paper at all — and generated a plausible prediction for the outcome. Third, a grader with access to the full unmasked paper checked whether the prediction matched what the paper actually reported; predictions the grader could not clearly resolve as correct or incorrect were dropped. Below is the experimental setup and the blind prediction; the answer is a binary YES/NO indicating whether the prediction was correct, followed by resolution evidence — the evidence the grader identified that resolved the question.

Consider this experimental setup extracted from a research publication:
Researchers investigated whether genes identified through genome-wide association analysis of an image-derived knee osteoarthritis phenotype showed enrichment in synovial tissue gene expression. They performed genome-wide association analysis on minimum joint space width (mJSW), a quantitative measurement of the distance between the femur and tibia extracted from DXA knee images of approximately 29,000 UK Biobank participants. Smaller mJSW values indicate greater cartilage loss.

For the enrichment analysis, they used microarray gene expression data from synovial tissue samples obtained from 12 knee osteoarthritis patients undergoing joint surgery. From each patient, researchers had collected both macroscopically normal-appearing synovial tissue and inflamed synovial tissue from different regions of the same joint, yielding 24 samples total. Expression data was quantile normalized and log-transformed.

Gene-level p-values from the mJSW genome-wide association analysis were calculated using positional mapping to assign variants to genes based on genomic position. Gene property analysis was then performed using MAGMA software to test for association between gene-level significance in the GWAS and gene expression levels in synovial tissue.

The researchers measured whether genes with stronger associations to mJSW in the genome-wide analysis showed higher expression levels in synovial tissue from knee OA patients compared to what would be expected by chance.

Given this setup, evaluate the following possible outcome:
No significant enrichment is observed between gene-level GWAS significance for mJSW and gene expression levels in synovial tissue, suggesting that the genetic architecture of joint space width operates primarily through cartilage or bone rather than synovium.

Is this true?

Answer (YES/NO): NO